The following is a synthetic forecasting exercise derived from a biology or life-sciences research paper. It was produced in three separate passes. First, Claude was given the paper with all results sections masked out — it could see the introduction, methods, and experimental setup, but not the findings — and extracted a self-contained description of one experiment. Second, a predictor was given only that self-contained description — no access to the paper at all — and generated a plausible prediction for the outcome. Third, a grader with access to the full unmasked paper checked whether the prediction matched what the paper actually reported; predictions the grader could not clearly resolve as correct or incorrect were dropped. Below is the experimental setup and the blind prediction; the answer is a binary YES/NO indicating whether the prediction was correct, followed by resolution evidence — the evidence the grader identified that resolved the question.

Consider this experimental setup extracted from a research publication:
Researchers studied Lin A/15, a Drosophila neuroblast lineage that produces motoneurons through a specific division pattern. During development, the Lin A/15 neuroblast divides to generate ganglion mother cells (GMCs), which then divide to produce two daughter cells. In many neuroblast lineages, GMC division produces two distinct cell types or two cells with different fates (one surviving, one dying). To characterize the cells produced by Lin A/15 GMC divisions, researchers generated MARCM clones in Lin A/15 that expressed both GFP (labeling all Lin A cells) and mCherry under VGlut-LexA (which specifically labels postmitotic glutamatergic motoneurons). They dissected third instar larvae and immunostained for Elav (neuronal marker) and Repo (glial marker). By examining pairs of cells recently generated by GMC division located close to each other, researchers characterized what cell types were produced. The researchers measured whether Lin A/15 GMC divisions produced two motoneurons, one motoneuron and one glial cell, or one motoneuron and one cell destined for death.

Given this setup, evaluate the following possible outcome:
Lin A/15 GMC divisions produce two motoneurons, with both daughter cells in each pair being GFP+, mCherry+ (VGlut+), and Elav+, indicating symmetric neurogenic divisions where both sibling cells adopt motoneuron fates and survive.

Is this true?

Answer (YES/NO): NO